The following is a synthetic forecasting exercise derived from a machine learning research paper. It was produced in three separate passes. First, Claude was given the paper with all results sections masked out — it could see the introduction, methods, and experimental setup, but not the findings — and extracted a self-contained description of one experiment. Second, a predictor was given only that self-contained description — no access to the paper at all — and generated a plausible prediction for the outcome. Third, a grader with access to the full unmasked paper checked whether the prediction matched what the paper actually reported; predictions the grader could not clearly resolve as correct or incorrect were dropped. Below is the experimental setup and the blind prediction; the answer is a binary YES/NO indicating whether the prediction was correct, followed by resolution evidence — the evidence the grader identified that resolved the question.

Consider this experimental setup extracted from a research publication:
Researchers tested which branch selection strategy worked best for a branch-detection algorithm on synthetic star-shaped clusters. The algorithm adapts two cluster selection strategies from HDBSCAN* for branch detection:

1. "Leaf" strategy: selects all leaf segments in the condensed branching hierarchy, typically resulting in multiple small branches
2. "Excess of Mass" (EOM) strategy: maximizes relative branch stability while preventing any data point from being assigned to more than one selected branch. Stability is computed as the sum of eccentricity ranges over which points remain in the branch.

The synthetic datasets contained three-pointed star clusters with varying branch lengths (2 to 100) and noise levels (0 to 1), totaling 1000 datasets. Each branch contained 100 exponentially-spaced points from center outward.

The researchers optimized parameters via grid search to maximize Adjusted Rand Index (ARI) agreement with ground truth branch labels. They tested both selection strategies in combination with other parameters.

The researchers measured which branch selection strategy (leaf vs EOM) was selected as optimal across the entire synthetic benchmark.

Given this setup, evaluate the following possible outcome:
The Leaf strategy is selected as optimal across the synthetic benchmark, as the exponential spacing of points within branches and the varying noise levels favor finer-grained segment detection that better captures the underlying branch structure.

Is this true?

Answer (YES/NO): YES